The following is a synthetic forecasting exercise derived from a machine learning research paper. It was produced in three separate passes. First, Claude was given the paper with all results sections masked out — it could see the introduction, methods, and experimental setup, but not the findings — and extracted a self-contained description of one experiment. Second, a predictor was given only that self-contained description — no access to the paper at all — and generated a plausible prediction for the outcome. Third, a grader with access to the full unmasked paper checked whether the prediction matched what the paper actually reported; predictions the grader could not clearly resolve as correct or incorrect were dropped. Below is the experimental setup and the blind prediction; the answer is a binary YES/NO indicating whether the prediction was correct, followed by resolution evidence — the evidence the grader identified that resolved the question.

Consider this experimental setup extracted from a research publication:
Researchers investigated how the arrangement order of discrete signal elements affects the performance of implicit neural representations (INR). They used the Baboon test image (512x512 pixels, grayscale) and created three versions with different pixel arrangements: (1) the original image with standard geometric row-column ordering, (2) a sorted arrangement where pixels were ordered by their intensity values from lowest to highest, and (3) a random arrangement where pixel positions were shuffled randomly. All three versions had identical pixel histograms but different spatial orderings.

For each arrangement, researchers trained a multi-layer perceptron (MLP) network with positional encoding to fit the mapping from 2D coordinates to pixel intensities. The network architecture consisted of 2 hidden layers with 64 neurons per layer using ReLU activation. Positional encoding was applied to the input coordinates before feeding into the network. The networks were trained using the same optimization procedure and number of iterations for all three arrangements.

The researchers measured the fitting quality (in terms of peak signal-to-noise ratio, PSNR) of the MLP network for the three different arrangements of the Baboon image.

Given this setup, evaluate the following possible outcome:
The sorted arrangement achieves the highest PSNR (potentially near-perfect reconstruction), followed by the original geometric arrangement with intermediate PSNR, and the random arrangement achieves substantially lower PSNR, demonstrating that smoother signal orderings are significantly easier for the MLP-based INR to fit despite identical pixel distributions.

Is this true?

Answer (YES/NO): YES